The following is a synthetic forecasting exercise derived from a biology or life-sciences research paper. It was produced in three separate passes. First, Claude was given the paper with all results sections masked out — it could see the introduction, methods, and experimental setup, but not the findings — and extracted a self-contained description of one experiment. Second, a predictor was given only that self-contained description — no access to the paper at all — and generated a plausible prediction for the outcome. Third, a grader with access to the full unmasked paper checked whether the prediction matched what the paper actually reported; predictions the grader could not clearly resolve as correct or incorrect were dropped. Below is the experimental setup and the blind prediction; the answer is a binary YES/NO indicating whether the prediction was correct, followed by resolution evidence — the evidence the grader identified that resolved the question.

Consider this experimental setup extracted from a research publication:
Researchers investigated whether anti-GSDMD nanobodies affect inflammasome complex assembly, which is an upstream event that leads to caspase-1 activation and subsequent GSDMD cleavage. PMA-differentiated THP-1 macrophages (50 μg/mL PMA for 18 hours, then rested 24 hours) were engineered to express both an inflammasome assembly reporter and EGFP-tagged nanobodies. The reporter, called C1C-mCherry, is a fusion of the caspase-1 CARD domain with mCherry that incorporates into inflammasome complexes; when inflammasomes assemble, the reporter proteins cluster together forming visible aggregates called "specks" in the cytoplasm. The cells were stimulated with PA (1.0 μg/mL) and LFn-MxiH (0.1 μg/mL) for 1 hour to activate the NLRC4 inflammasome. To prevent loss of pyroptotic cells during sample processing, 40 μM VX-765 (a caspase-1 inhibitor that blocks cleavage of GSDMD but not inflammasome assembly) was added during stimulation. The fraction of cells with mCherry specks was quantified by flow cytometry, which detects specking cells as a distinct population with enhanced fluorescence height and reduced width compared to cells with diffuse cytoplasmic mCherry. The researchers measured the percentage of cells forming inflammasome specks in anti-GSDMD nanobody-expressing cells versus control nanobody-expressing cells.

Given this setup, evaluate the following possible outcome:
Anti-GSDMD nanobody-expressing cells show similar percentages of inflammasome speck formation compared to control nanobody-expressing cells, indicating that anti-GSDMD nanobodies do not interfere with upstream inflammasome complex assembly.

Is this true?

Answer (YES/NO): YES